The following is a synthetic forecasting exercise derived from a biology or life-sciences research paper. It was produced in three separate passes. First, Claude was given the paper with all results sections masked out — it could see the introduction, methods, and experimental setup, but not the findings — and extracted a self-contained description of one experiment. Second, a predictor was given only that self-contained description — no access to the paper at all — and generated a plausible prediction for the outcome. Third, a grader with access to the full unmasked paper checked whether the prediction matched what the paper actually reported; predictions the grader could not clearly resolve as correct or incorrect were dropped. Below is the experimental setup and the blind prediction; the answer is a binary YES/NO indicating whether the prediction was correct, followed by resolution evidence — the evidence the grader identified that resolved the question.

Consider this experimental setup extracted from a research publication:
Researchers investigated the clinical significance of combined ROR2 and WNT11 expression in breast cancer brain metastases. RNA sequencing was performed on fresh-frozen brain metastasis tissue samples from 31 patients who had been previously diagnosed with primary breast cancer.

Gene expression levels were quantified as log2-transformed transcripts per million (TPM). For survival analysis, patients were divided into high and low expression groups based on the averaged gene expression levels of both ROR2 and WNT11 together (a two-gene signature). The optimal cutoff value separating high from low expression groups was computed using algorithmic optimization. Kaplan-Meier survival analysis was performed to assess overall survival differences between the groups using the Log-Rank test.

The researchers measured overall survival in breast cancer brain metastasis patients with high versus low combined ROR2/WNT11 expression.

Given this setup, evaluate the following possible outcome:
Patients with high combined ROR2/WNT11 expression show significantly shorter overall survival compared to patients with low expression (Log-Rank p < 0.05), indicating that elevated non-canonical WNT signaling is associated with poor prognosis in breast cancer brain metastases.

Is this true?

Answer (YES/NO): NO